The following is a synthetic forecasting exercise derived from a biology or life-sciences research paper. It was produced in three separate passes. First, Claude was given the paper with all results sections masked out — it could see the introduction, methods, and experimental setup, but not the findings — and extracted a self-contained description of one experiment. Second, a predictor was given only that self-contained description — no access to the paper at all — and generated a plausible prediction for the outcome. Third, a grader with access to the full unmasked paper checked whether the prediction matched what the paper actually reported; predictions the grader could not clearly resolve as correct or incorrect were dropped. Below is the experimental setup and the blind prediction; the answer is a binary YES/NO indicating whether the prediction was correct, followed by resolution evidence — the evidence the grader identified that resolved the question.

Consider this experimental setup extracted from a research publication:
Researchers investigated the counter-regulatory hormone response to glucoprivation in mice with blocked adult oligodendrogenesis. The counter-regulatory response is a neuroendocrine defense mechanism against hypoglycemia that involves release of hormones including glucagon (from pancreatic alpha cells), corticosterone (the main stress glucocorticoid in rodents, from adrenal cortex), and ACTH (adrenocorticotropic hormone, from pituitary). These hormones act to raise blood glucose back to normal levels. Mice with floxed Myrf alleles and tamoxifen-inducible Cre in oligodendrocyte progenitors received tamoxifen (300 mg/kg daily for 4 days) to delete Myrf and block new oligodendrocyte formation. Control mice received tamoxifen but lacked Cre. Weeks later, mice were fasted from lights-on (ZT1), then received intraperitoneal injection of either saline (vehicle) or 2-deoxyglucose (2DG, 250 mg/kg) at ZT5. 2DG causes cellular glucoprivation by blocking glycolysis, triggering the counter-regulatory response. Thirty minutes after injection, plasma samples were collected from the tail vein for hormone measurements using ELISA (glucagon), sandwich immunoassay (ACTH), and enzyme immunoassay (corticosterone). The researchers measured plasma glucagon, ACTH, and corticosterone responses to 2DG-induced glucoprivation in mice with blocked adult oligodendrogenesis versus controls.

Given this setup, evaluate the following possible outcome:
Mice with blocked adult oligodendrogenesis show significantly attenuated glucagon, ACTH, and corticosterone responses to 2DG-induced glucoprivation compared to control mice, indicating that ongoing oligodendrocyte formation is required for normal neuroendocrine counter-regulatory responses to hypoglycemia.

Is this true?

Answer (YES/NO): NO